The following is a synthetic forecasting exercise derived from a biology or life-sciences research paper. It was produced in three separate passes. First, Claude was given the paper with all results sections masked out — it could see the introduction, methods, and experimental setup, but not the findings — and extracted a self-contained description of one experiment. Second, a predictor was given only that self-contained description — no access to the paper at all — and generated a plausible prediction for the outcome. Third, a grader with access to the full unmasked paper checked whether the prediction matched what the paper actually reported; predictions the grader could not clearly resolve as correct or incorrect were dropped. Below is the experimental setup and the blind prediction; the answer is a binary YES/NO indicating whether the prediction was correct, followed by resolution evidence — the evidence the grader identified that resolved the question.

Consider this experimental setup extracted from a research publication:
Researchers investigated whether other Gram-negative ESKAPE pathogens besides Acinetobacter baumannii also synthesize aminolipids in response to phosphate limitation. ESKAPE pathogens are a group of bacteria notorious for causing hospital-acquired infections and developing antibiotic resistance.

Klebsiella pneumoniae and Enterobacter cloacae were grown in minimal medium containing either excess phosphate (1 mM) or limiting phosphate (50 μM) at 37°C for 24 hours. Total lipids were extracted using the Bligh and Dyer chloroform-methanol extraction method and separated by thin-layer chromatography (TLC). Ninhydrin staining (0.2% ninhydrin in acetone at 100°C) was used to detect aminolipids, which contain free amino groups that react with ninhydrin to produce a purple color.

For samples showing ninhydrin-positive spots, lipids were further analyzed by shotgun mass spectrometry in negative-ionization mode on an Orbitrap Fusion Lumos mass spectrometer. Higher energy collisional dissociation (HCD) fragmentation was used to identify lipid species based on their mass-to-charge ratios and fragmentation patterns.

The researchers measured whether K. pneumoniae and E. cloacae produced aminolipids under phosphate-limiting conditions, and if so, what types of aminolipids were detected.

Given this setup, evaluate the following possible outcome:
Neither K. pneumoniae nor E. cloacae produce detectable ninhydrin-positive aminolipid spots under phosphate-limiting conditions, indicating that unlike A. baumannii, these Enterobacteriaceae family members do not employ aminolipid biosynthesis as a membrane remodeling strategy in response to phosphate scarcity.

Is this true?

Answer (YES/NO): NO